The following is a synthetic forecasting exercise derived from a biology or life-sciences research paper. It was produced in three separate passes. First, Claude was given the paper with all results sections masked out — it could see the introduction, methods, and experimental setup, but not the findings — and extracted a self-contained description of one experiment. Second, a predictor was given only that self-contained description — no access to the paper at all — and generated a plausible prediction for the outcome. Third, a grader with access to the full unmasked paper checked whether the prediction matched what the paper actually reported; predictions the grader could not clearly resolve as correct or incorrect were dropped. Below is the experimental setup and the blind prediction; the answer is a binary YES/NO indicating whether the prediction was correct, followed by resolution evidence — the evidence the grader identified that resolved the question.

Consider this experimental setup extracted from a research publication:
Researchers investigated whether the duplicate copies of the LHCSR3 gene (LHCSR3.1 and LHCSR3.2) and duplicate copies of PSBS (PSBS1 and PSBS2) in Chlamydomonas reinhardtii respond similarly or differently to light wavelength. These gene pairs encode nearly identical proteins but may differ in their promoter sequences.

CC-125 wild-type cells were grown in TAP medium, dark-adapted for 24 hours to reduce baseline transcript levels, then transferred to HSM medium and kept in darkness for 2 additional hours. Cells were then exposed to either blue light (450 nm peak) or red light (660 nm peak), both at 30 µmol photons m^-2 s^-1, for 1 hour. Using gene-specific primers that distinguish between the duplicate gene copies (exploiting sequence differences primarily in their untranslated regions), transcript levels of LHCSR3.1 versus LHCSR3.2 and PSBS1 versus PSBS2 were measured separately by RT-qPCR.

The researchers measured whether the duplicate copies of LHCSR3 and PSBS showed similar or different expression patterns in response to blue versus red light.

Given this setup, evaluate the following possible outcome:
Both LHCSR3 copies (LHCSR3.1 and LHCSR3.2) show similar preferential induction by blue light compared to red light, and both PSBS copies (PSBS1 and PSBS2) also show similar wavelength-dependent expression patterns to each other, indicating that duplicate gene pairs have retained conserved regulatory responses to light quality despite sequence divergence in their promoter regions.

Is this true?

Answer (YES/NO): YES